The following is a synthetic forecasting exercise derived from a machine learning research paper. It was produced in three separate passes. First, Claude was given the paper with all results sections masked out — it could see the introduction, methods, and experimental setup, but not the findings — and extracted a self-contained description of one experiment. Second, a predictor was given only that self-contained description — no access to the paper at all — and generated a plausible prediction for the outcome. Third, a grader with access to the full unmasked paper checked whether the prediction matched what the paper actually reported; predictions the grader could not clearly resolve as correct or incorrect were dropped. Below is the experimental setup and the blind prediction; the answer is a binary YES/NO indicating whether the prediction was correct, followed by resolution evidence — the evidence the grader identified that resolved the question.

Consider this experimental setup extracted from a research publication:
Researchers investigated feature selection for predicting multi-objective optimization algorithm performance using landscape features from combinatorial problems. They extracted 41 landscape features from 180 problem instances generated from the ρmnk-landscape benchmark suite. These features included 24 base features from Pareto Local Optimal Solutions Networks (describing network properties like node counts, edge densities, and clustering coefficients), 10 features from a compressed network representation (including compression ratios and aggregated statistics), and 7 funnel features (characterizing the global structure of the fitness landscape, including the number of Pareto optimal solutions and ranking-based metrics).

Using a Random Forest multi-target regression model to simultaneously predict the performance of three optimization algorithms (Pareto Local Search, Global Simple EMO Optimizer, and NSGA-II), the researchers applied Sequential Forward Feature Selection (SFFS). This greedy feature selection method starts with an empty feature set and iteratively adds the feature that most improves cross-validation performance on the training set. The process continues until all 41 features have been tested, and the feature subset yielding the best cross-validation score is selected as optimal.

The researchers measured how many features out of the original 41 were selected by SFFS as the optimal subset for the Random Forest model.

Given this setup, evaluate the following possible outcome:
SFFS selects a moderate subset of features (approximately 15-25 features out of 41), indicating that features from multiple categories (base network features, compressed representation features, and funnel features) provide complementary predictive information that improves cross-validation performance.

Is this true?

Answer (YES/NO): YES